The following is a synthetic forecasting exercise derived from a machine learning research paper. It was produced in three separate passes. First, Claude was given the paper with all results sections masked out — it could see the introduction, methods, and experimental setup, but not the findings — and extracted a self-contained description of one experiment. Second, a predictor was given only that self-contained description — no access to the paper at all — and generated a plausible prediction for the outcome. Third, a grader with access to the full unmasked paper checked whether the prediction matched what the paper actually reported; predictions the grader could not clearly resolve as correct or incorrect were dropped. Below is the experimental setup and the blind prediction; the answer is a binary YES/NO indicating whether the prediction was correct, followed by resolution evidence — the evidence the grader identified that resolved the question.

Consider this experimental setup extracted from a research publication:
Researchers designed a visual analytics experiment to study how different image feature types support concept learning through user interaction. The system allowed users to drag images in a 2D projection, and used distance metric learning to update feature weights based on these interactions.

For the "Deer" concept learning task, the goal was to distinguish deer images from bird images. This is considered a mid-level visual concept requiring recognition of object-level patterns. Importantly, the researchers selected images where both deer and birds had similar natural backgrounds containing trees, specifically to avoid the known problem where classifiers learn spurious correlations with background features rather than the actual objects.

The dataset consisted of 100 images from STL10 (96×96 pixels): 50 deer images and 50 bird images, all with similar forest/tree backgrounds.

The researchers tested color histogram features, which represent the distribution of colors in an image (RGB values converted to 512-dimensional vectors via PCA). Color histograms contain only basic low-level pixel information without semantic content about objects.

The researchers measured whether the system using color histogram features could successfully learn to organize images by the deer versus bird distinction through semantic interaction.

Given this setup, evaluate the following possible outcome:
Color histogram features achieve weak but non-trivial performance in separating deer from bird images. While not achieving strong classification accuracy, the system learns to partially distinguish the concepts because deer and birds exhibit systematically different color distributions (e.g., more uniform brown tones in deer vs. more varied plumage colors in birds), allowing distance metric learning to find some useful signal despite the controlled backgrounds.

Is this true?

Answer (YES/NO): NO